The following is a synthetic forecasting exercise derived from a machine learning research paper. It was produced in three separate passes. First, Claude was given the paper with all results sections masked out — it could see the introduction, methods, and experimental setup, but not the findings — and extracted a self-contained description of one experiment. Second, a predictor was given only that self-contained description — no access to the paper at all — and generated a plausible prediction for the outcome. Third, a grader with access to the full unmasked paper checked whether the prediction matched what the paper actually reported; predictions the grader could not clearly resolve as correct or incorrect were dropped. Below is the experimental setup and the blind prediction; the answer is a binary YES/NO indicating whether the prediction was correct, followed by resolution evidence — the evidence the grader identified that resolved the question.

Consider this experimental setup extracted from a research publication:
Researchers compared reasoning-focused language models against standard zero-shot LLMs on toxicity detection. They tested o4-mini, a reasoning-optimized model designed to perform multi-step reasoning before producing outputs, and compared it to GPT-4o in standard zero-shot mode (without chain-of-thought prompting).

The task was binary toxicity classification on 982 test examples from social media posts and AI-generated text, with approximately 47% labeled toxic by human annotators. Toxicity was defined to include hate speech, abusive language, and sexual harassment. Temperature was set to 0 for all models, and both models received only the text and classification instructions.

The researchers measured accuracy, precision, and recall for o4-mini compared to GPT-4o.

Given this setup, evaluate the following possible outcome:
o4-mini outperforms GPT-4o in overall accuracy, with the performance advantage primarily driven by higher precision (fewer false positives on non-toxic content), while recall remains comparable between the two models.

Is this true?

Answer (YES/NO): NO